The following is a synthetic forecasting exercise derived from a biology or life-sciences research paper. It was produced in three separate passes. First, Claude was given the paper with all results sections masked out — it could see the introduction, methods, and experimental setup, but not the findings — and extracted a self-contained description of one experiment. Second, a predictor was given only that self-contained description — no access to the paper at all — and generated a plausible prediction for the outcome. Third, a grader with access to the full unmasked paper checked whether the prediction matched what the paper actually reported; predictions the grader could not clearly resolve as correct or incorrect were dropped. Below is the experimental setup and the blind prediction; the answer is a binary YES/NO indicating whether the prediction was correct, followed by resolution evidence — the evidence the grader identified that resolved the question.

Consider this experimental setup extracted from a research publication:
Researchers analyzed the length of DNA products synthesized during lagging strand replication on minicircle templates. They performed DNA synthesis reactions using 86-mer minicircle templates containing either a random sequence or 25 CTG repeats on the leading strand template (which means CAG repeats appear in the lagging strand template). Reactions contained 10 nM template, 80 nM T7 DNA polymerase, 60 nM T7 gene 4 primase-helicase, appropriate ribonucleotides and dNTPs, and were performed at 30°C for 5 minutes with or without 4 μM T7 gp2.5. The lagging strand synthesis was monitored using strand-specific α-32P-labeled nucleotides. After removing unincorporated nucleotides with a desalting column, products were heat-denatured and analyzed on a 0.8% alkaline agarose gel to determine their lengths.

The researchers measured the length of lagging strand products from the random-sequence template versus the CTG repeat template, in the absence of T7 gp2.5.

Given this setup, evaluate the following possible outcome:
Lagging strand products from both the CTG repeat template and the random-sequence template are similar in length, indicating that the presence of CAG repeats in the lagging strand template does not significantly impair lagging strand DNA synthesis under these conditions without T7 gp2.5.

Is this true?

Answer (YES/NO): NO